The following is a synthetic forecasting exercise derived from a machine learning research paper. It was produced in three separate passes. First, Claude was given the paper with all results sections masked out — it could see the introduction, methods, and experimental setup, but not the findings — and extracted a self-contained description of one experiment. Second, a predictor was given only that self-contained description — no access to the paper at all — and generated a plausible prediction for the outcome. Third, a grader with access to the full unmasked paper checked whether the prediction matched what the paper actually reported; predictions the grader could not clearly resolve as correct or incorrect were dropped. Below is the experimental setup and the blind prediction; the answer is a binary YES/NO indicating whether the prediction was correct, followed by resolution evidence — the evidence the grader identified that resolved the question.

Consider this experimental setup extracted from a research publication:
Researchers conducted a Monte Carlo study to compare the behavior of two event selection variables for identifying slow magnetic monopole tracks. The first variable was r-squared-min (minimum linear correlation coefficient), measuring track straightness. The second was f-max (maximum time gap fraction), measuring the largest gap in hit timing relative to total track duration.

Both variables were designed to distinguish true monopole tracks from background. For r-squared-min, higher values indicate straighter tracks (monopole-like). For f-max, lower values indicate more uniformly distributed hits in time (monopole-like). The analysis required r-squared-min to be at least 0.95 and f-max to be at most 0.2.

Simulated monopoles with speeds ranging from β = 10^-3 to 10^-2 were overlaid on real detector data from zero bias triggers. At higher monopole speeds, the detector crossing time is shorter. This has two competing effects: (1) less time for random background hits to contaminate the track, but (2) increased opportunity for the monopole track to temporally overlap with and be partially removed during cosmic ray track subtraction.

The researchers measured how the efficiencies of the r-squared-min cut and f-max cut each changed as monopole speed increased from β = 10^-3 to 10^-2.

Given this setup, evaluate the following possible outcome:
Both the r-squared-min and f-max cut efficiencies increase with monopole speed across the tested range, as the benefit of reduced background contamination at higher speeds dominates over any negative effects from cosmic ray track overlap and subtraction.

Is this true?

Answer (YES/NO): NO